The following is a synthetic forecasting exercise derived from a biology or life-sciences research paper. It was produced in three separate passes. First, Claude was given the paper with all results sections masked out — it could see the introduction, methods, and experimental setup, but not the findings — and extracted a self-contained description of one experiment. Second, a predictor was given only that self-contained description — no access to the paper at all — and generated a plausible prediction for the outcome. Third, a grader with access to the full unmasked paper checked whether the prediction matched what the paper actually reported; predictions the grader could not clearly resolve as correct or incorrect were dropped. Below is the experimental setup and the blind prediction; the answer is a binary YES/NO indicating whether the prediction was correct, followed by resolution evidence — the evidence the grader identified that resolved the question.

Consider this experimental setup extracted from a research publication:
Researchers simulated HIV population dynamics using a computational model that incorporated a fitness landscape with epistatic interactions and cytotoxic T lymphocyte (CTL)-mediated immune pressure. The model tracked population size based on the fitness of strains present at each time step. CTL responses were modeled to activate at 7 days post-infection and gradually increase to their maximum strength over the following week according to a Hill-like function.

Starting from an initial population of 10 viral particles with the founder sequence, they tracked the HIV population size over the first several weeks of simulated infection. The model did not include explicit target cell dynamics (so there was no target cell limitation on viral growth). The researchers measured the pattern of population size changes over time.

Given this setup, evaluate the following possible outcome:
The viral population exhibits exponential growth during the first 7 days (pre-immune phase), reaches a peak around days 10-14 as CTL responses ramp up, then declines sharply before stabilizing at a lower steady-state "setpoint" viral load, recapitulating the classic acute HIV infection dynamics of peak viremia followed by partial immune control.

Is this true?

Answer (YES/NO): NO